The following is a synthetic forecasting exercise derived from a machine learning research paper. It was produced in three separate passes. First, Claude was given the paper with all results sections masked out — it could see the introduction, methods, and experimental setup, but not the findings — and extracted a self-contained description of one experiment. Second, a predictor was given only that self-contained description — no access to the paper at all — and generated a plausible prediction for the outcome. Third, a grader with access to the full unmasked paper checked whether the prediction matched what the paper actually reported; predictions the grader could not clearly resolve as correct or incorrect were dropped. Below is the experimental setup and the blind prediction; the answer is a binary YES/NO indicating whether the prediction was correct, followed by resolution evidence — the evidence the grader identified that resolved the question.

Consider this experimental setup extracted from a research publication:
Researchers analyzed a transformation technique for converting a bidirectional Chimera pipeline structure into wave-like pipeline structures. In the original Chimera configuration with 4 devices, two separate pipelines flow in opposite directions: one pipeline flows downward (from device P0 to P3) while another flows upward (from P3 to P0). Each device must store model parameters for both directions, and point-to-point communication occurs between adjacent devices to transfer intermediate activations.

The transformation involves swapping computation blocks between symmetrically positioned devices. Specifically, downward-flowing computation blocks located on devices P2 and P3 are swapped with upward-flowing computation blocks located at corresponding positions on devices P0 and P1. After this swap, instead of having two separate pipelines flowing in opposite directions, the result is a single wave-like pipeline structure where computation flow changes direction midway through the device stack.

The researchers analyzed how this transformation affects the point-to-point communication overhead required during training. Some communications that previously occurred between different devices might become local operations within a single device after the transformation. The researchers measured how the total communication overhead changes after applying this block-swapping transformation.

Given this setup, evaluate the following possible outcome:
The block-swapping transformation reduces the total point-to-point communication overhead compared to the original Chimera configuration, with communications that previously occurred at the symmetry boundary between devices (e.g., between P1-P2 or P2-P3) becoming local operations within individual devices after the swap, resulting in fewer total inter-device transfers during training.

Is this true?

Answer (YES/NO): YES